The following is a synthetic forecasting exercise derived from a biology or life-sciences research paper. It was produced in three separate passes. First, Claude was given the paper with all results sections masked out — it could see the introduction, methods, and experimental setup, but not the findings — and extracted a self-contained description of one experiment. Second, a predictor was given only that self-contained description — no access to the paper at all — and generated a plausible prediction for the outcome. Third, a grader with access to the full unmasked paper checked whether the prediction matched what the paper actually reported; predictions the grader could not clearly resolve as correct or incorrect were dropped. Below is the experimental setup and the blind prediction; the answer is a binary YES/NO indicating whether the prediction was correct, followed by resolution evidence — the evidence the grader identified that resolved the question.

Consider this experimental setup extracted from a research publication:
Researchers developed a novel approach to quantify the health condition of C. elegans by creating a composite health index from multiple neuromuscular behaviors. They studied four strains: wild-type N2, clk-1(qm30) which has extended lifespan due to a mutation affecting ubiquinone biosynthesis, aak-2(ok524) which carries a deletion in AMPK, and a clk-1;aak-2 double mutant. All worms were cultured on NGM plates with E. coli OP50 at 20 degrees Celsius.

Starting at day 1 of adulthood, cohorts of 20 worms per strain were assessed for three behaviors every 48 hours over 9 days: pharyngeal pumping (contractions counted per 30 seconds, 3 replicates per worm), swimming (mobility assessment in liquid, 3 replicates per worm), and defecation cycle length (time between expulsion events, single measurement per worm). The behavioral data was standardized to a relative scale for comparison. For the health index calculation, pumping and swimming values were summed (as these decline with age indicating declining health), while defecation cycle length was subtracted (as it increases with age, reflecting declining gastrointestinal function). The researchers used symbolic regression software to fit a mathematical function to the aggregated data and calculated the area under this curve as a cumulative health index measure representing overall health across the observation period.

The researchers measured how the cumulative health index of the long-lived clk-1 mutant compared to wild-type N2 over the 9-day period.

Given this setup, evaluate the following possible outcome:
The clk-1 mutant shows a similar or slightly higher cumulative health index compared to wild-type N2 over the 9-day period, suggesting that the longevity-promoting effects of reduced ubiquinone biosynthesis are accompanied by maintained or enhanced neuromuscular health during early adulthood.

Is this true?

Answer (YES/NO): NO